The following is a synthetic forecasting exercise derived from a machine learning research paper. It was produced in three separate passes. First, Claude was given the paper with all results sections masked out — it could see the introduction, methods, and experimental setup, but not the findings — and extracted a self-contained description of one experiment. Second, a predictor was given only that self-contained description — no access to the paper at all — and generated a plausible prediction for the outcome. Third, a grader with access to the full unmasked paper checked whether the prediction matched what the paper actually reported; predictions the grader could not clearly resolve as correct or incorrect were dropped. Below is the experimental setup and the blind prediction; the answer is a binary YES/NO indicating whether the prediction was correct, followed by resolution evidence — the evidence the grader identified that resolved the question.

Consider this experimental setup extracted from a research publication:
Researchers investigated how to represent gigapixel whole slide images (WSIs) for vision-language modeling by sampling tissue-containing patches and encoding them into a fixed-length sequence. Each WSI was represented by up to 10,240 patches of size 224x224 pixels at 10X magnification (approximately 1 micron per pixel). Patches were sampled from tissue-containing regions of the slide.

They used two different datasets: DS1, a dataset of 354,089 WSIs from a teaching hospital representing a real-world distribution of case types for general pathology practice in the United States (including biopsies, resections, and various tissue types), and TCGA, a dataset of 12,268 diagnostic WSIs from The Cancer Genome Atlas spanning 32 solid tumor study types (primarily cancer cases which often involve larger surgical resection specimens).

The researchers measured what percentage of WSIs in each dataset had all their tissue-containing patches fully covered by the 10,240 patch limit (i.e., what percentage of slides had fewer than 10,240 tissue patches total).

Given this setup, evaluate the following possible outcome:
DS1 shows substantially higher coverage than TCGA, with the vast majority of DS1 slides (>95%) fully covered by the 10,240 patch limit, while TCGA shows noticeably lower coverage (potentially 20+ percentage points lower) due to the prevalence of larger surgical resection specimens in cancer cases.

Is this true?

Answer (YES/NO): NO